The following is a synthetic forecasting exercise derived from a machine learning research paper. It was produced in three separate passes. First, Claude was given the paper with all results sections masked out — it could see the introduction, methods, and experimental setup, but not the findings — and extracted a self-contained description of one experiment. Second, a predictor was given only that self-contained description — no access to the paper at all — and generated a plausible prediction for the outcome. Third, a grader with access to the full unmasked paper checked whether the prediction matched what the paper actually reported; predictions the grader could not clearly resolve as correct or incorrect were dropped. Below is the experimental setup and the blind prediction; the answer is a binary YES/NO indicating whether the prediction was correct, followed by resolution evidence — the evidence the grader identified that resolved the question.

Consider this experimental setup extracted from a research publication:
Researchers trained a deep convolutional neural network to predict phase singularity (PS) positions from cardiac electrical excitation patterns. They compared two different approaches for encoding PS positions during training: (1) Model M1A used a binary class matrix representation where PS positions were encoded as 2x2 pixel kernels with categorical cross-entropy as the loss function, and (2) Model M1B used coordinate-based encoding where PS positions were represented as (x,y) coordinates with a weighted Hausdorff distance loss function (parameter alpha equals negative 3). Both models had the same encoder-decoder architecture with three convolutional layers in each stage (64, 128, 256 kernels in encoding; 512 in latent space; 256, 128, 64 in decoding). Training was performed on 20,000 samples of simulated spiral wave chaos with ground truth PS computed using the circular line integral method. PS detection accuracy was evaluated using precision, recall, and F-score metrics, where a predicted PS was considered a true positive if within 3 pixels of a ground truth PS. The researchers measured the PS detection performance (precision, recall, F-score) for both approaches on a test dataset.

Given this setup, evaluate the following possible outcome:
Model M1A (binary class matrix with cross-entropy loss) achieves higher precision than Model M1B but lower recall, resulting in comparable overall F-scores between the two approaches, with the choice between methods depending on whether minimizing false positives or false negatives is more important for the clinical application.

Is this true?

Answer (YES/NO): NO